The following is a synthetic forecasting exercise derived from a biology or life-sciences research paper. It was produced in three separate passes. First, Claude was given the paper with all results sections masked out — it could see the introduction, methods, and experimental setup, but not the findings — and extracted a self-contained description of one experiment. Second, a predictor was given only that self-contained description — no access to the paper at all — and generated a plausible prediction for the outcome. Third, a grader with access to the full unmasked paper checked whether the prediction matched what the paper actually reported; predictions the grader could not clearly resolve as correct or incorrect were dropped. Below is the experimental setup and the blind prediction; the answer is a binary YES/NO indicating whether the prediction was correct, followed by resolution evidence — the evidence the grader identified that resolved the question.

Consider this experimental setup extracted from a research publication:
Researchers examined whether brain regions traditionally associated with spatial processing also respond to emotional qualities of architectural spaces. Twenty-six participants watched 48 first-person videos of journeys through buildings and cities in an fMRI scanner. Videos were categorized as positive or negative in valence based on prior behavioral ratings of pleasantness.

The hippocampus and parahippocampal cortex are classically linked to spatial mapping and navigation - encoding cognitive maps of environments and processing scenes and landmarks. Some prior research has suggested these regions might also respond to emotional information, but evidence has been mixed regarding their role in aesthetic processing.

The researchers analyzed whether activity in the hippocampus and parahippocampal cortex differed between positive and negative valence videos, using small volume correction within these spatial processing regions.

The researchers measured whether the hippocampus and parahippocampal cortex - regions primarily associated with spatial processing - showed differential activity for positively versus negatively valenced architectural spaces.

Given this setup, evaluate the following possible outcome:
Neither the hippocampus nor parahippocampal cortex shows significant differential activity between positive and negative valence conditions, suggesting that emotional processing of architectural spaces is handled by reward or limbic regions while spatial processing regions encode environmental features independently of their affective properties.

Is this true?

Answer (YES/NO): NO